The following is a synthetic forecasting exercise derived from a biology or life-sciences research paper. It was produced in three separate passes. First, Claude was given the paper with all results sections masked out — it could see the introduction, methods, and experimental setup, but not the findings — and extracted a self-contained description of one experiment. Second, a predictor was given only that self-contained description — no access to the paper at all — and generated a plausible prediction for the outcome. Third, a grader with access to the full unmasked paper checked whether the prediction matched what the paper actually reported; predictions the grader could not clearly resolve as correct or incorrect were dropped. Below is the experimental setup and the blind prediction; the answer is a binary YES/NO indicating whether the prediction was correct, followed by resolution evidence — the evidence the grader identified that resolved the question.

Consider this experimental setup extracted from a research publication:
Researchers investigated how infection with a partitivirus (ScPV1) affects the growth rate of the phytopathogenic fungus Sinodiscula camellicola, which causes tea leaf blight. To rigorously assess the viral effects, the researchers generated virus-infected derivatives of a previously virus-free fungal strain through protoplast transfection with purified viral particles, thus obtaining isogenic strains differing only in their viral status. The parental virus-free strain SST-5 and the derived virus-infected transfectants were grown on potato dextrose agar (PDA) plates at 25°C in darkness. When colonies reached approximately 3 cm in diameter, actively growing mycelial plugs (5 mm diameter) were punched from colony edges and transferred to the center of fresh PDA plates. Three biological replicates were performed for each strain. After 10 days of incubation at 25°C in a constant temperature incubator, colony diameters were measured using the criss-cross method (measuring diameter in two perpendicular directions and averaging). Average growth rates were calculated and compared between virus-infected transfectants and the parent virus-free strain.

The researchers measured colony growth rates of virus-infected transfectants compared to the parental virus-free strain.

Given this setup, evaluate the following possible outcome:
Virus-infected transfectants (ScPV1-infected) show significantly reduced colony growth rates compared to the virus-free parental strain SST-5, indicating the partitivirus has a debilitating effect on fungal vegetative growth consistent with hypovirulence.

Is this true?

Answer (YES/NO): NO